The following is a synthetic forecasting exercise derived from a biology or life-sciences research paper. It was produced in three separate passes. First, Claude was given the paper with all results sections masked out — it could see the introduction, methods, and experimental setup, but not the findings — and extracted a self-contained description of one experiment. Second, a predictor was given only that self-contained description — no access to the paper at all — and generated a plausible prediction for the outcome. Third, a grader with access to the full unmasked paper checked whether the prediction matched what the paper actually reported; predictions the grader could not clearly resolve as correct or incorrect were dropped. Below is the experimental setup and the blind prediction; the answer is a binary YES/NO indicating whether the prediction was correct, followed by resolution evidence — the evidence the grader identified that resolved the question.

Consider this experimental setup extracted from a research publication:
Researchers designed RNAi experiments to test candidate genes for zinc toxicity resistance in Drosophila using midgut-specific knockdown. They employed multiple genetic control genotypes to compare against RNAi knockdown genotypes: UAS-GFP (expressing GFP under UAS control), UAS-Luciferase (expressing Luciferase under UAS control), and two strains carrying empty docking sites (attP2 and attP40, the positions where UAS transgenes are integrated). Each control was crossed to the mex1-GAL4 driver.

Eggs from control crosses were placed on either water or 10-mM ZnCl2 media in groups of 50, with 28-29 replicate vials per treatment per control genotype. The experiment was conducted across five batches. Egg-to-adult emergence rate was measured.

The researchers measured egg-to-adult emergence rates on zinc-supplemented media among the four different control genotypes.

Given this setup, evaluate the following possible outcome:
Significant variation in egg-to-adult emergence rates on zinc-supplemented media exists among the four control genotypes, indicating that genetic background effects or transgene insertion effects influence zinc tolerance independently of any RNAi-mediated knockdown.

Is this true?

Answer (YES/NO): YES